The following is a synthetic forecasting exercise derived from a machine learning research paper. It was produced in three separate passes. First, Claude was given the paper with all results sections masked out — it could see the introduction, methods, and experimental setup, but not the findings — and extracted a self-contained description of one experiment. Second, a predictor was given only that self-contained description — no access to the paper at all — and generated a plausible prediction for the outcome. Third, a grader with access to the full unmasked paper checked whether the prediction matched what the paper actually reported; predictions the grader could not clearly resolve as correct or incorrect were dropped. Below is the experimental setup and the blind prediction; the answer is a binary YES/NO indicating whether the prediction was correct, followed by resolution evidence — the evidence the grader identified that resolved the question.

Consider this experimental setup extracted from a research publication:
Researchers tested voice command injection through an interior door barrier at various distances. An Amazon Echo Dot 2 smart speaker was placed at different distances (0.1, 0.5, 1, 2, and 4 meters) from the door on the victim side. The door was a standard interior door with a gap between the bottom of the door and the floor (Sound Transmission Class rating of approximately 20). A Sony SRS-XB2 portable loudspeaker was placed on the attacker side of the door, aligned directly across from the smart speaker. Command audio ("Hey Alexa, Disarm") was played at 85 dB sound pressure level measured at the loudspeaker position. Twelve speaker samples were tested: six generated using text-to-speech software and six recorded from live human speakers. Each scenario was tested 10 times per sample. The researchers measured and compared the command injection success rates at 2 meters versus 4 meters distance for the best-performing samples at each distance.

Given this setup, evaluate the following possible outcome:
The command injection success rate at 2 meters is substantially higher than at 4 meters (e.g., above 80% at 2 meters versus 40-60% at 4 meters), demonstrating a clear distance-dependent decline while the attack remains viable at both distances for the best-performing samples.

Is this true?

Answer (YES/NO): NO